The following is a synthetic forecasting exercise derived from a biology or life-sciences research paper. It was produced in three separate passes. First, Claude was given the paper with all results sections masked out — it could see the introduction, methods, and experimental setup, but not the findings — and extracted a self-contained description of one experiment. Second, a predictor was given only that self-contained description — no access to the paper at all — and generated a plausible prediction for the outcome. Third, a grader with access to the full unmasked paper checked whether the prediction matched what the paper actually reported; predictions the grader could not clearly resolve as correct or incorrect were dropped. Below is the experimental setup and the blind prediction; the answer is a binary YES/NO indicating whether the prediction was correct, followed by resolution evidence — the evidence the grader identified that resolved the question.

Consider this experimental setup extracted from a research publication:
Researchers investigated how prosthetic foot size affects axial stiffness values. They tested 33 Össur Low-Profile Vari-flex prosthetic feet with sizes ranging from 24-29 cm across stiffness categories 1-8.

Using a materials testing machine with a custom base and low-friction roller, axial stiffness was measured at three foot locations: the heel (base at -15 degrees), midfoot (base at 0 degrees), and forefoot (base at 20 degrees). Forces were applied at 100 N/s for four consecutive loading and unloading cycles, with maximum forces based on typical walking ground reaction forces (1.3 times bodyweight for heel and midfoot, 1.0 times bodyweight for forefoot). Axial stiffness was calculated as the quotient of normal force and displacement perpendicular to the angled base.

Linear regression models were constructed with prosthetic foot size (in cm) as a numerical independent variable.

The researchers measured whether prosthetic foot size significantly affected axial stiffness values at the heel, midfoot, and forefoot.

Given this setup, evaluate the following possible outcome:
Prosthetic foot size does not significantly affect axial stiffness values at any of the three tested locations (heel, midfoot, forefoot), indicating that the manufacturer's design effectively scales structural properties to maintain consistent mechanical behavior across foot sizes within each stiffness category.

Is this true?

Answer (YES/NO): NO